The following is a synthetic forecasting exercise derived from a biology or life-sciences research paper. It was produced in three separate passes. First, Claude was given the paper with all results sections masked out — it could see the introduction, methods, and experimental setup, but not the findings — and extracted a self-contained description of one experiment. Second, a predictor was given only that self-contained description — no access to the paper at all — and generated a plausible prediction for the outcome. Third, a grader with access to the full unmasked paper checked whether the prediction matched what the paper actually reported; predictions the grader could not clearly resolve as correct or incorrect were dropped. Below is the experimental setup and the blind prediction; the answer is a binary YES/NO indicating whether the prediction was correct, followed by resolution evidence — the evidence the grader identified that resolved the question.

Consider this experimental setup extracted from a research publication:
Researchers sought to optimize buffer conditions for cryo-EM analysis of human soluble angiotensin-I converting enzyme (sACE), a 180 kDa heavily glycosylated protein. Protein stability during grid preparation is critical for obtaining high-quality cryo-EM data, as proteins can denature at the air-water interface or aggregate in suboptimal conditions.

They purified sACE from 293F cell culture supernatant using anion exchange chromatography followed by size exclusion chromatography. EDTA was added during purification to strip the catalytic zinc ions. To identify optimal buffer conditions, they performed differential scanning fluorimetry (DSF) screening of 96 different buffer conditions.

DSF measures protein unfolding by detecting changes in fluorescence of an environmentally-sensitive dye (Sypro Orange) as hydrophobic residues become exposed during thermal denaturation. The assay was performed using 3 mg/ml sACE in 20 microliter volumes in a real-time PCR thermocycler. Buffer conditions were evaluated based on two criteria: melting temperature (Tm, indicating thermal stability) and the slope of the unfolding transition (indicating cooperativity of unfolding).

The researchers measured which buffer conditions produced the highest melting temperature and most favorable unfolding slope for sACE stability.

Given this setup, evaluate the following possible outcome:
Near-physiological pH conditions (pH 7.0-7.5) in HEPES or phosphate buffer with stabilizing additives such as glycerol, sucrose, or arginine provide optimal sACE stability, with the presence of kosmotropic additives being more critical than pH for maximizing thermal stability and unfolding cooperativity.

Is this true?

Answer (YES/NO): NO